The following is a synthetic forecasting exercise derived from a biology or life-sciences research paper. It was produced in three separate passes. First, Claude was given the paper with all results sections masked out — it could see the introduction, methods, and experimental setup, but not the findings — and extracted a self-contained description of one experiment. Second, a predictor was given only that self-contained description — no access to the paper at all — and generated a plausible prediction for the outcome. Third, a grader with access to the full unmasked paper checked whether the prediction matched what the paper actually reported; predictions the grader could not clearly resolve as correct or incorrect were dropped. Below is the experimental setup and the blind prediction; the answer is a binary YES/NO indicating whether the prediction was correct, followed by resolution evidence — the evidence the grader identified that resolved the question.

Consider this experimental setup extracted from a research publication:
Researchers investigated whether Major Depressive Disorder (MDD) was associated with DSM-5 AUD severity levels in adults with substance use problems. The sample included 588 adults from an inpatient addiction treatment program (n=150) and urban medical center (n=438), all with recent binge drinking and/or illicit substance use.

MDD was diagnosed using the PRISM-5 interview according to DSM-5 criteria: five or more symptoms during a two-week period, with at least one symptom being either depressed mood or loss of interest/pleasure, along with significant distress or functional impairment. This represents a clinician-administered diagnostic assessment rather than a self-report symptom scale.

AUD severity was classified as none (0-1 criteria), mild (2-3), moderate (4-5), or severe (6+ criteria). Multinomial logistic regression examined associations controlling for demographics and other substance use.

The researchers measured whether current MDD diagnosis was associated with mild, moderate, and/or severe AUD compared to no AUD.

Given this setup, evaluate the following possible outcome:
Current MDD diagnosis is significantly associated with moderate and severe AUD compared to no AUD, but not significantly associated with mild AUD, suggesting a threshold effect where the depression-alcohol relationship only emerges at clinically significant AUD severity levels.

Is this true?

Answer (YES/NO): NO